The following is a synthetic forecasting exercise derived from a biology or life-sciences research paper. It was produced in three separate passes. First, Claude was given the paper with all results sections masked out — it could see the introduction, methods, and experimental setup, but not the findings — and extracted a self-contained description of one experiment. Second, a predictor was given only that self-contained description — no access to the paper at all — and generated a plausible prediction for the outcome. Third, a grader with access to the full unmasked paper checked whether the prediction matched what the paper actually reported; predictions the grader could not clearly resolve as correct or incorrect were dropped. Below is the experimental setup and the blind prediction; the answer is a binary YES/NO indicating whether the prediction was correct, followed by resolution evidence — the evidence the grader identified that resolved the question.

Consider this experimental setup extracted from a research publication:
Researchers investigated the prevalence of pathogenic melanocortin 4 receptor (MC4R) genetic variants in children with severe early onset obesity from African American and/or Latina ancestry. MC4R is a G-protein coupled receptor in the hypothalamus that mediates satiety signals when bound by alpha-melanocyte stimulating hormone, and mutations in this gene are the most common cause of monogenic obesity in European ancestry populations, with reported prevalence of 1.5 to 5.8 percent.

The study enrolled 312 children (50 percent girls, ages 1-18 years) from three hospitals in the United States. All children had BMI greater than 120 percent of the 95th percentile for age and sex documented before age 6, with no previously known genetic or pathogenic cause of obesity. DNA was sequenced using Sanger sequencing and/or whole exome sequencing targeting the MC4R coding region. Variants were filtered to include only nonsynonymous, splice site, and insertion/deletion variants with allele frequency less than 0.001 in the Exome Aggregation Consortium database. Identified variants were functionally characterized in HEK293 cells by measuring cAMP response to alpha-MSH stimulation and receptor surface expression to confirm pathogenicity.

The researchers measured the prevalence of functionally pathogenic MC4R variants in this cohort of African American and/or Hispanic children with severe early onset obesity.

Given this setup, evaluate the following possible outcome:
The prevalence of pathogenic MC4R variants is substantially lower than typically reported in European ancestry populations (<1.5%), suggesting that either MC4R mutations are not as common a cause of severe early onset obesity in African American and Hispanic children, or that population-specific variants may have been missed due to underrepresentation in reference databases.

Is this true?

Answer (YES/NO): NO